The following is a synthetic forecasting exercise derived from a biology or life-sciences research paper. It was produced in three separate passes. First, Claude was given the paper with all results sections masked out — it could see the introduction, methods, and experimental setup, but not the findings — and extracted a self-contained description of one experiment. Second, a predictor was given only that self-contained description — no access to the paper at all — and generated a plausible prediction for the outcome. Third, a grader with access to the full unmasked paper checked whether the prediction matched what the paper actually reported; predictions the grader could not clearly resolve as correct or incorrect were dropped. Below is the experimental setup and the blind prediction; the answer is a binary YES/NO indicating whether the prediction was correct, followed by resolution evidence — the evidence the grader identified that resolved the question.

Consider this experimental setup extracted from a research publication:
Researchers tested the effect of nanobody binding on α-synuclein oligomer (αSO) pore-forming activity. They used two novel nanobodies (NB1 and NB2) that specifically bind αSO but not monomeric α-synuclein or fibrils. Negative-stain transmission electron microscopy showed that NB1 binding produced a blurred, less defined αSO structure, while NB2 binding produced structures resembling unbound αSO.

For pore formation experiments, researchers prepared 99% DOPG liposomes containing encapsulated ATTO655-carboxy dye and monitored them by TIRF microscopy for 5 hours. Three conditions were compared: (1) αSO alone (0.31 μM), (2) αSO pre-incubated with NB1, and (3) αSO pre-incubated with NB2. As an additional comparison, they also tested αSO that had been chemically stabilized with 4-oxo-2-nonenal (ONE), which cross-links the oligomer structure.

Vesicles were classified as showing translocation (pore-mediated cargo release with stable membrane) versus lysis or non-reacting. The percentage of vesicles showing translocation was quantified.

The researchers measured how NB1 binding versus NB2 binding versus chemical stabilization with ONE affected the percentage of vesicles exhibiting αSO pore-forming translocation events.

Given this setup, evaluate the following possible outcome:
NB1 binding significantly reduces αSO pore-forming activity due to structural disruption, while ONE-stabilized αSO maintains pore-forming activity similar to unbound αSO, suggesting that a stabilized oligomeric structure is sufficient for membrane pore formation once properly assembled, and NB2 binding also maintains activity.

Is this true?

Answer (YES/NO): NO